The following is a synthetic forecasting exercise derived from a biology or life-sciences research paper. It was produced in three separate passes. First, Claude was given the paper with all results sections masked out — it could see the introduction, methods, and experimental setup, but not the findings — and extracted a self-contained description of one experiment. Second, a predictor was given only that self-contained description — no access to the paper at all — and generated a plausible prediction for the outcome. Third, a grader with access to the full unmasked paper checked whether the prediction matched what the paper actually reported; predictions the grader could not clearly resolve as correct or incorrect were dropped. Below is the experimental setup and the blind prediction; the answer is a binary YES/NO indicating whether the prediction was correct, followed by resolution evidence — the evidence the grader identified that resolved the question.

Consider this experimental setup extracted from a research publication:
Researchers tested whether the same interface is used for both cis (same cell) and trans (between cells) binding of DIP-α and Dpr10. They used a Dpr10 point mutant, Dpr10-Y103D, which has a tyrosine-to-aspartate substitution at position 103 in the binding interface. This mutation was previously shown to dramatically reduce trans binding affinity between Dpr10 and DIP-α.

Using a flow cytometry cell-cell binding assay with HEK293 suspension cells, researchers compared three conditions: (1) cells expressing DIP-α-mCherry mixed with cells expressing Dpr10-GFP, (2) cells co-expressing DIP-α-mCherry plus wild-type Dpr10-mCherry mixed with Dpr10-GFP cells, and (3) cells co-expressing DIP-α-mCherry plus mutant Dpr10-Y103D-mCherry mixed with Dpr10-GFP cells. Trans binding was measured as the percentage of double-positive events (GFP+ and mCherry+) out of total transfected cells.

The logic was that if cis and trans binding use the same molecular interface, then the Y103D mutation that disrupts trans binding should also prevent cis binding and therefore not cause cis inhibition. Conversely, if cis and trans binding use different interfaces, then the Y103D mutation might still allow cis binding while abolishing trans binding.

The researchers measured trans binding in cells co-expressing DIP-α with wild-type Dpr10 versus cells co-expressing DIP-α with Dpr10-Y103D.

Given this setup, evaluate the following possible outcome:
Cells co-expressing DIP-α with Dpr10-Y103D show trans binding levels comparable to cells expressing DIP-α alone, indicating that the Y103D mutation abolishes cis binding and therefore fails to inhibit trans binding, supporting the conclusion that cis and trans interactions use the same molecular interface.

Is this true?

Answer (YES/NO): YES